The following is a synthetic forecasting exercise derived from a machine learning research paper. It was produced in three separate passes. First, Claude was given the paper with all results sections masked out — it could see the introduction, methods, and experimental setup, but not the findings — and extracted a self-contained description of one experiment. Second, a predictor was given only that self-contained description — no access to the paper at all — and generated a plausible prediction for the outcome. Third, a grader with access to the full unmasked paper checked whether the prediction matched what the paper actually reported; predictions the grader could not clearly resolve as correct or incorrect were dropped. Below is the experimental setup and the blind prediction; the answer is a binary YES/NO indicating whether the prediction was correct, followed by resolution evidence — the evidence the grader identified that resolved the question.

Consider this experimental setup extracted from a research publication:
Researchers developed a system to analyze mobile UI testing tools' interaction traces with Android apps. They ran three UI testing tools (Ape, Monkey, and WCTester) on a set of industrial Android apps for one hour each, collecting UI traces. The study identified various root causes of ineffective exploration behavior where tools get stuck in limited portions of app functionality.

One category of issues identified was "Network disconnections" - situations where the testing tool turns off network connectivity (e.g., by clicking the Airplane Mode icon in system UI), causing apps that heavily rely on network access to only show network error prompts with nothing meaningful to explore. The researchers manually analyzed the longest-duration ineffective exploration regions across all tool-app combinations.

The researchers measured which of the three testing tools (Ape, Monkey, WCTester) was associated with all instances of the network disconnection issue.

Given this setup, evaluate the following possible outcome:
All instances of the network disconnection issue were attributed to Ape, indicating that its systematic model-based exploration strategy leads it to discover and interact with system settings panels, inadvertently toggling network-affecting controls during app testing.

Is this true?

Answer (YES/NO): NO